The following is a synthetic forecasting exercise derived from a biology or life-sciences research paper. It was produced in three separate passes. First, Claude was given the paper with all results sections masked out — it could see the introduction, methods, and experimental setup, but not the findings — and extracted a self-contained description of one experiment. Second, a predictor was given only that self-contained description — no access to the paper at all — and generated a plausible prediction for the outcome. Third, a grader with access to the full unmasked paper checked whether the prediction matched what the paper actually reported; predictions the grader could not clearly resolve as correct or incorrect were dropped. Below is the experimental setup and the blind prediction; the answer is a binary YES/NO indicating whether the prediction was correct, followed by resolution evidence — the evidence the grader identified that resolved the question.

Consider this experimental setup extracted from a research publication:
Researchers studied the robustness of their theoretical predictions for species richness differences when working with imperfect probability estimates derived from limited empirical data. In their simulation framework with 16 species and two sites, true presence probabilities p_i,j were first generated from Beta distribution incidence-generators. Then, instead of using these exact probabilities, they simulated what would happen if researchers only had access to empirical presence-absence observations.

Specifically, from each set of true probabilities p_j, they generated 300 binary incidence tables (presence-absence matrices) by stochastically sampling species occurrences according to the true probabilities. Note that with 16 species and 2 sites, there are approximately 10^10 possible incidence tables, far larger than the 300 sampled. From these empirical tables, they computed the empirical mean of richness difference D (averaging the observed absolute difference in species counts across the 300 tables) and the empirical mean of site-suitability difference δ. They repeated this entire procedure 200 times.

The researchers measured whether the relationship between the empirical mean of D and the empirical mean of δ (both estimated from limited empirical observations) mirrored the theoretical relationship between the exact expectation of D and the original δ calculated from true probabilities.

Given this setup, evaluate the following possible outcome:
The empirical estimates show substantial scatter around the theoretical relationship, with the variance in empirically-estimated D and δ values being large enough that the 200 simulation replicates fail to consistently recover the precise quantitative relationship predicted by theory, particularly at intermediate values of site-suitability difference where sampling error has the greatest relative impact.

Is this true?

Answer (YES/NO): NO